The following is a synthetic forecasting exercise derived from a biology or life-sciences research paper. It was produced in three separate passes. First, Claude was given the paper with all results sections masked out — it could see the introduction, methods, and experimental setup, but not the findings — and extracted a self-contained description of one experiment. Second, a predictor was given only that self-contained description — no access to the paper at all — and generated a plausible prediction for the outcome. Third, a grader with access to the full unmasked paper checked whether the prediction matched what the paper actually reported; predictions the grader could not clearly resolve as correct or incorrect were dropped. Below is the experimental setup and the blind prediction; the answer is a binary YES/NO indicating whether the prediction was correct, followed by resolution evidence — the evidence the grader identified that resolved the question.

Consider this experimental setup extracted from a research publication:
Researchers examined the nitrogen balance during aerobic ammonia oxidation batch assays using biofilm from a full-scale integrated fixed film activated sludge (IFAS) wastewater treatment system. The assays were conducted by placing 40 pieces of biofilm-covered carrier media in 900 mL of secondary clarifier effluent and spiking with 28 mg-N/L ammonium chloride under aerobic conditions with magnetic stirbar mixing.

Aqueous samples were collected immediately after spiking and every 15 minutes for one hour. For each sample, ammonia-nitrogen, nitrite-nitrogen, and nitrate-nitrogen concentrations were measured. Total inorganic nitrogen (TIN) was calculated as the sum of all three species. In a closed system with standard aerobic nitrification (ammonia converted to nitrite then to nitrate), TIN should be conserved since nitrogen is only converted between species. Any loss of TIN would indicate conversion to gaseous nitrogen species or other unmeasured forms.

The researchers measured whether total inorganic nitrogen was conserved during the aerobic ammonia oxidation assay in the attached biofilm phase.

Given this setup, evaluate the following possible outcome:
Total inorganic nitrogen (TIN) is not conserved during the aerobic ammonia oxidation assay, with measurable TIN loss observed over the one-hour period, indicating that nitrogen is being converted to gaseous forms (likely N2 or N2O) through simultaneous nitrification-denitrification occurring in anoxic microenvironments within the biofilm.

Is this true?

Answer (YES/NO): NO